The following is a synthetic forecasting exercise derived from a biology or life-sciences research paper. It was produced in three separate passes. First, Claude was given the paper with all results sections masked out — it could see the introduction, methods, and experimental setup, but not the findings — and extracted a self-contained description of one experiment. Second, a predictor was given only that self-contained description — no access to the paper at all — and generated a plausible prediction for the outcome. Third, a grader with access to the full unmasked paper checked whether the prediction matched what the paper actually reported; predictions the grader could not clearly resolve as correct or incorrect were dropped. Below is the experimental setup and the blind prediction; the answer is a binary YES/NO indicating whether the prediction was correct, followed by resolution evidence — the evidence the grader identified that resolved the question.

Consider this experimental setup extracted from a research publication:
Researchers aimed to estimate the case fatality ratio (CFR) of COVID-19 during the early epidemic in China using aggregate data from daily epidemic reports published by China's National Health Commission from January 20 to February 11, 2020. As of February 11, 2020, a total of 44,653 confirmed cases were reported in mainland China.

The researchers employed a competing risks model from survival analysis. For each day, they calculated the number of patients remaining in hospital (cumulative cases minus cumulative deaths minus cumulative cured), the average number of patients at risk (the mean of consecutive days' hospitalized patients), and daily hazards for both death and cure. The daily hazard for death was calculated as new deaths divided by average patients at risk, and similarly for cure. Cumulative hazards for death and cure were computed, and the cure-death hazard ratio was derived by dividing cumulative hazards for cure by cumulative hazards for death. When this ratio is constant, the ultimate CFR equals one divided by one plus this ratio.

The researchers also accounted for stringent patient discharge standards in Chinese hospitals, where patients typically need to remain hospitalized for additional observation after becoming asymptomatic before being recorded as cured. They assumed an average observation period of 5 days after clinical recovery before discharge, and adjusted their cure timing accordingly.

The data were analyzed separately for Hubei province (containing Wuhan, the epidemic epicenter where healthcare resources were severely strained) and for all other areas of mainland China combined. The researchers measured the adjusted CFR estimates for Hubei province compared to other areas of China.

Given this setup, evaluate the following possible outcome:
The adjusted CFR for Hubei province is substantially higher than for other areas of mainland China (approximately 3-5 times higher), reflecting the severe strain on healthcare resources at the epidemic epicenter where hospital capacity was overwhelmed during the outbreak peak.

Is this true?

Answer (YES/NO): NO